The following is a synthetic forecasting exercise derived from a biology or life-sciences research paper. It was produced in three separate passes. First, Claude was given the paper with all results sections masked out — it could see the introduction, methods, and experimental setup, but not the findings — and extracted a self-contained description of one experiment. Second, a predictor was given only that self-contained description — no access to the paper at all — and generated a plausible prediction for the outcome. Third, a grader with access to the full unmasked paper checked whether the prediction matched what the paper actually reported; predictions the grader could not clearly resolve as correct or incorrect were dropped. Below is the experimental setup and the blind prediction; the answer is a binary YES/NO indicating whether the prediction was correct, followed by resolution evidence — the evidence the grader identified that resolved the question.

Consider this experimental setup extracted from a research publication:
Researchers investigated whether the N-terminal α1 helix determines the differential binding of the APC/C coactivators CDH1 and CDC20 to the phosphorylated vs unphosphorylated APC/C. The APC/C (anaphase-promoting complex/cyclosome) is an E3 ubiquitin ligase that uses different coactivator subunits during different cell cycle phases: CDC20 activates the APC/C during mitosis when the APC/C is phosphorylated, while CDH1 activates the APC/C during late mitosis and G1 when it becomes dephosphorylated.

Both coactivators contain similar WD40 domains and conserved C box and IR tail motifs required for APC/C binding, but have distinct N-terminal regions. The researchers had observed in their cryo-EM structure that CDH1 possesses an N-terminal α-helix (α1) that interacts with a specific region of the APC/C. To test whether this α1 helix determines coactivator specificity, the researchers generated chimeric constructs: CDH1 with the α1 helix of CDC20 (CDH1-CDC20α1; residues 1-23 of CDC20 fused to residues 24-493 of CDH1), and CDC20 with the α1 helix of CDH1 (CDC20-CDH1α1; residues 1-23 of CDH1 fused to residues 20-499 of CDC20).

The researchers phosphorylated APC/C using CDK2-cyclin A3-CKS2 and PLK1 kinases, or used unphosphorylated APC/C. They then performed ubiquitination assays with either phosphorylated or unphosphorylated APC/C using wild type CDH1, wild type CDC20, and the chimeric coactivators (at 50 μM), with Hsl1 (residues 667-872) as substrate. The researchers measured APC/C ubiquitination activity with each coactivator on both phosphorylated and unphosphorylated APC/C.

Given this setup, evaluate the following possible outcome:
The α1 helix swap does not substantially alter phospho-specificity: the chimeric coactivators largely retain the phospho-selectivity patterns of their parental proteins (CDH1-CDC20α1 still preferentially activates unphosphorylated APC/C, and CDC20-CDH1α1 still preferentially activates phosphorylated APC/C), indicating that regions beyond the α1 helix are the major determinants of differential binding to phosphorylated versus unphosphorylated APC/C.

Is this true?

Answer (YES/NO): NO